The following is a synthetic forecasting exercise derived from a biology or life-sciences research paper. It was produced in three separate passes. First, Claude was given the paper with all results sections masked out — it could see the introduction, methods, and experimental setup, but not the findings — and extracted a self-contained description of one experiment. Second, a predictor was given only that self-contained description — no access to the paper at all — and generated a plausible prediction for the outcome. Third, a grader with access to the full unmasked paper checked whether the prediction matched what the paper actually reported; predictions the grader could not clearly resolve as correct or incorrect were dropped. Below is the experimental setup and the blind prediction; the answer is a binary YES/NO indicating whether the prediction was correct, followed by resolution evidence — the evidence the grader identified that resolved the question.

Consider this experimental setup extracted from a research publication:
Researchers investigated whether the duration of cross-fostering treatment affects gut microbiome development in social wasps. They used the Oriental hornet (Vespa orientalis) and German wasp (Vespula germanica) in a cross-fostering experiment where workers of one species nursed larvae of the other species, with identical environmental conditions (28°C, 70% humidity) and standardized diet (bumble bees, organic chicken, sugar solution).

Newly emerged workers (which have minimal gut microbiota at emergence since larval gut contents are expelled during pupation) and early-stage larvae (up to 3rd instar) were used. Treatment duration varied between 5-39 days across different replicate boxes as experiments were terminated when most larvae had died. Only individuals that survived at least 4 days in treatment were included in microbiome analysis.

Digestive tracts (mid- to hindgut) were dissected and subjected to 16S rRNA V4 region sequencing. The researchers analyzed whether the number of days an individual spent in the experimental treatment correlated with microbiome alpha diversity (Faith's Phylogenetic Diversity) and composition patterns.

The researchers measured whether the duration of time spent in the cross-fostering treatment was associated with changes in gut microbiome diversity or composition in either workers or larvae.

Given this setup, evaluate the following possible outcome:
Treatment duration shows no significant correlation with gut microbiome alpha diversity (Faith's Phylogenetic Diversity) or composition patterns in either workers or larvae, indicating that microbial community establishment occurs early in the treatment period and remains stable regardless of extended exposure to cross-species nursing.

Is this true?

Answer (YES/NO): NO